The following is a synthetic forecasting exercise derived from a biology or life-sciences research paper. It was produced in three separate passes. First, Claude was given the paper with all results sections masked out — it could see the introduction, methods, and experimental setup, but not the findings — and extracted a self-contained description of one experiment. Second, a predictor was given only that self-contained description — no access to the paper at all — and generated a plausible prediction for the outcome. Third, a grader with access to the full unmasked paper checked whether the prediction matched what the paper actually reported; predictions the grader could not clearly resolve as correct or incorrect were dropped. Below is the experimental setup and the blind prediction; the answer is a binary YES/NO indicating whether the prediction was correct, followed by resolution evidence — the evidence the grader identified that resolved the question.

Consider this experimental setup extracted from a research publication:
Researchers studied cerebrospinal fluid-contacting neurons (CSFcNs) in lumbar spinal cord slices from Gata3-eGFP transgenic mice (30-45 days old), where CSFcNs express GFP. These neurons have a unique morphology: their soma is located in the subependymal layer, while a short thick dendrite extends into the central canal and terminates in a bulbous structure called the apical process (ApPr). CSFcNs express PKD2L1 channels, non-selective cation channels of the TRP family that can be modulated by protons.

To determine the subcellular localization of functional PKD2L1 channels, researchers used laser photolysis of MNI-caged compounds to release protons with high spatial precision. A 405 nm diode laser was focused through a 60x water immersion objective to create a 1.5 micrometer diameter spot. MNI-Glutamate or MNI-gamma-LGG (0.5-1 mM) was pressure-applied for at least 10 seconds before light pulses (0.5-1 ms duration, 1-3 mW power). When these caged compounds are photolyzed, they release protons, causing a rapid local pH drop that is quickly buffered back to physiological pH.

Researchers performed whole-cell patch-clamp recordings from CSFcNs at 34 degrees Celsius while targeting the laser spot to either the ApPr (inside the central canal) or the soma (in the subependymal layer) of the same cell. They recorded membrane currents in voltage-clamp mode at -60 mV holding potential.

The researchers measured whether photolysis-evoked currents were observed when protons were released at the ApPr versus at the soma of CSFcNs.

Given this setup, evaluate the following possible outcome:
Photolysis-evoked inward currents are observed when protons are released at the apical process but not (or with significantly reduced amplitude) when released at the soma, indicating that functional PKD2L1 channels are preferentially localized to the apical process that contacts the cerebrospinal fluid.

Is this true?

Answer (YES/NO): YES